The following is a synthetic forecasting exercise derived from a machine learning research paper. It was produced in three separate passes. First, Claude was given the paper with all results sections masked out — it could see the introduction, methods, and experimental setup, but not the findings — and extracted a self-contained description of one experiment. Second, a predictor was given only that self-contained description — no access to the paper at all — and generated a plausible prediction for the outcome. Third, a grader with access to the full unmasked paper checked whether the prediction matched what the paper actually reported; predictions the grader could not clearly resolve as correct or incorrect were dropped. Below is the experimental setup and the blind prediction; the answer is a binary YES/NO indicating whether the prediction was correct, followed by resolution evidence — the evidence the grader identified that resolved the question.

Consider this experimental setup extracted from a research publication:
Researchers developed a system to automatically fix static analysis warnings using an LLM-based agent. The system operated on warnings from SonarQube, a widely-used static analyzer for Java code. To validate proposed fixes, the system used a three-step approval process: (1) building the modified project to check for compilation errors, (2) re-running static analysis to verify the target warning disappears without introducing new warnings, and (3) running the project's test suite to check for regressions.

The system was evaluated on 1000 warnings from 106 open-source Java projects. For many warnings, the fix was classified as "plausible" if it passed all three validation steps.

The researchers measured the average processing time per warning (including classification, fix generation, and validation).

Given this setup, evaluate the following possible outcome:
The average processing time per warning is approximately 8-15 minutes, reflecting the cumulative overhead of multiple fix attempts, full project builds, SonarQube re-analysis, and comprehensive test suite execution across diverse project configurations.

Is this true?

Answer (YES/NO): NO